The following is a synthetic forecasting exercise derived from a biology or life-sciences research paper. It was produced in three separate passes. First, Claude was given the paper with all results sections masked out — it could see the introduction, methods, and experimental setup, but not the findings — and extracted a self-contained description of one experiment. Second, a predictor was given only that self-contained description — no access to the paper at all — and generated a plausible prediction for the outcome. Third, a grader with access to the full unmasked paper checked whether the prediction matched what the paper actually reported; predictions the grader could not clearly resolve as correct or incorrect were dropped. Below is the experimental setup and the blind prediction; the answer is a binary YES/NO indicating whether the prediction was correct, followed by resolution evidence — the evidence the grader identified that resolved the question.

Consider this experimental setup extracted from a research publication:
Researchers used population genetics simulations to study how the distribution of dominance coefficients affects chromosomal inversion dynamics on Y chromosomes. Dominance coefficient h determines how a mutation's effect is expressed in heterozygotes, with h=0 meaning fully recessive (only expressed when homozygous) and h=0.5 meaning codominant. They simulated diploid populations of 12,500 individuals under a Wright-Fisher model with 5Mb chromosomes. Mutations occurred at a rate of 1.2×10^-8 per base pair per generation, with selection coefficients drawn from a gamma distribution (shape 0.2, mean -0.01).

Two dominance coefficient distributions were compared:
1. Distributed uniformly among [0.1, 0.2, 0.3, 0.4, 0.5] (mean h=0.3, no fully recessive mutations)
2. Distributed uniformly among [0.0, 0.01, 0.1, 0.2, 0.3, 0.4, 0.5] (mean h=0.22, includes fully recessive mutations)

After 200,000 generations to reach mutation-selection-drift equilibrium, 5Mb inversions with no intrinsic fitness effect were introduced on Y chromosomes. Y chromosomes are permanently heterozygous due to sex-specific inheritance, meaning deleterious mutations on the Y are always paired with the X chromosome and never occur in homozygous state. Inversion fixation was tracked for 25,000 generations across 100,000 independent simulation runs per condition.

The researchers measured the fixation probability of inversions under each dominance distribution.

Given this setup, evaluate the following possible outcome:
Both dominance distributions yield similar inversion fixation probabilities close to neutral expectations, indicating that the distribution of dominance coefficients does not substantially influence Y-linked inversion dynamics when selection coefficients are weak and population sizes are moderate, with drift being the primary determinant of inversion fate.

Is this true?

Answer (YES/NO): NO